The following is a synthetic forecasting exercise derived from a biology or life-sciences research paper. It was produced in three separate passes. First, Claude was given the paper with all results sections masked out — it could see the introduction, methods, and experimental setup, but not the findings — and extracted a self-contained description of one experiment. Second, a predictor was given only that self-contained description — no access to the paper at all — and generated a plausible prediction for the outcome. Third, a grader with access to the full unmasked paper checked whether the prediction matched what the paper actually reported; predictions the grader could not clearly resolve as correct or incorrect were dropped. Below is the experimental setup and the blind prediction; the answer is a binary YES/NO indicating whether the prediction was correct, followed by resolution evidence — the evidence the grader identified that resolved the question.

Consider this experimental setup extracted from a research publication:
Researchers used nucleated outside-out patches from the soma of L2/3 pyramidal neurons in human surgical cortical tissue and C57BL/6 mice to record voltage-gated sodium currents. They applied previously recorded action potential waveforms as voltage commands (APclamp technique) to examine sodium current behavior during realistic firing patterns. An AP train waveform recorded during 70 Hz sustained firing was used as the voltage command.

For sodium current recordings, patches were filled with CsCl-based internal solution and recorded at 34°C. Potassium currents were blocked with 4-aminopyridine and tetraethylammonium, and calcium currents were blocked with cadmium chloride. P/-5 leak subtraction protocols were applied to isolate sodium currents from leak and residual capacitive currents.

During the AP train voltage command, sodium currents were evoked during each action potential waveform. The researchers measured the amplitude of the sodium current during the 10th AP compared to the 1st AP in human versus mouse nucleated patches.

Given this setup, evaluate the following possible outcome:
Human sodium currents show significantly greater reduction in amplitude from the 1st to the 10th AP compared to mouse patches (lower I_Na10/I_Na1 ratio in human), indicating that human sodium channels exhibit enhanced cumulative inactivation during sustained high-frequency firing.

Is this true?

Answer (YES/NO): NO